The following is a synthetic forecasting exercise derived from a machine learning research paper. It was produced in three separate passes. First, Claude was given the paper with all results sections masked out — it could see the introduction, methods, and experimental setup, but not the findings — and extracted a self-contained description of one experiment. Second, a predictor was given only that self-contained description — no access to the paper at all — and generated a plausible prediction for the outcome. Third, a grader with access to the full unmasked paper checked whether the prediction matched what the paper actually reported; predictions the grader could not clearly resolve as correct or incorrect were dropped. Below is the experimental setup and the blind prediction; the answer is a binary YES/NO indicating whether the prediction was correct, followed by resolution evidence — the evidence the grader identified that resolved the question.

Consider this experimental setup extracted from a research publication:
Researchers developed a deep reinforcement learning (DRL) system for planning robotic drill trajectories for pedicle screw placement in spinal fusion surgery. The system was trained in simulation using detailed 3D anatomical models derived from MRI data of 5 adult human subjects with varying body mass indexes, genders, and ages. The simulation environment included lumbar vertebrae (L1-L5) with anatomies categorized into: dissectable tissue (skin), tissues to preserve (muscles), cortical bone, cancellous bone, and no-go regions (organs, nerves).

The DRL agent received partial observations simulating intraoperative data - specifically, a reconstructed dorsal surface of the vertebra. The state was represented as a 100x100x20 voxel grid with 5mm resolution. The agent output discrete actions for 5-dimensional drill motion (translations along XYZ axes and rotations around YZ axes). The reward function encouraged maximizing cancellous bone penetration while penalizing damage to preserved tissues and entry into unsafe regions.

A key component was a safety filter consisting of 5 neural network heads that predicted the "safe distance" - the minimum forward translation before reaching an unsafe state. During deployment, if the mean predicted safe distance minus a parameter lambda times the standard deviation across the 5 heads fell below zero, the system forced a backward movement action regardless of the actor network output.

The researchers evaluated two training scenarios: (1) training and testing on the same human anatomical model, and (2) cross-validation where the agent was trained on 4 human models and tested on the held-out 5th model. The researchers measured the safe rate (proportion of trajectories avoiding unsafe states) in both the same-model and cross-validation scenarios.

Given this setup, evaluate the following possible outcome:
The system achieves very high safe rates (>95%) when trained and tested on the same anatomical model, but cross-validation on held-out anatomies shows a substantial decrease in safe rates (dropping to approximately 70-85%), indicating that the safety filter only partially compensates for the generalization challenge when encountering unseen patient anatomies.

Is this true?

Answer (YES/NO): NO